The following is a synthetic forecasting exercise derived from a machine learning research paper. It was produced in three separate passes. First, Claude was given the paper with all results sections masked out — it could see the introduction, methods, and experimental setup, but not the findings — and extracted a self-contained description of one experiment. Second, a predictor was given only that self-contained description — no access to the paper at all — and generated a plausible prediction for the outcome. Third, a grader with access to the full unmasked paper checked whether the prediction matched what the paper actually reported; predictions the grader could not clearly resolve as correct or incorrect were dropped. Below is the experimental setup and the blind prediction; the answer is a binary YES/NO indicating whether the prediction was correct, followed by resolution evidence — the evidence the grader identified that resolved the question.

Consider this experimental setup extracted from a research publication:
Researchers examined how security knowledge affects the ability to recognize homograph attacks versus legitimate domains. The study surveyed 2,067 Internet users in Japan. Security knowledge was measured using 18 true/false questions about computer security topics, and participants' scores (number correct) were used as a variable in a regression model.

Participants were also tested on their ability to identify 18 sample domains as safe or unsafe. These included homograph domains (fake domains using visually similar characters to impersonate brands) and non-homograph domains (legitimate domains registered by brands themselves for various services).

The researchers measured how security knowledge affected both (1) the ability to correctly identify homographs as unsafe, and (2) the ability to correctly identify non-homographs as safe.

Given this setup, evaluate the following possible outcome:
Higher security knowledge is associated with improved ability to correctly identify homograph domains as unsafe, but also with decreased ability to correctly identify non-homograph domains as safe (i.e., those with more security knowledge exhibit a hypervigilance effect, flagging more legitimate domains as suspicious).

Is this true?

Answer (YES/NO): YES